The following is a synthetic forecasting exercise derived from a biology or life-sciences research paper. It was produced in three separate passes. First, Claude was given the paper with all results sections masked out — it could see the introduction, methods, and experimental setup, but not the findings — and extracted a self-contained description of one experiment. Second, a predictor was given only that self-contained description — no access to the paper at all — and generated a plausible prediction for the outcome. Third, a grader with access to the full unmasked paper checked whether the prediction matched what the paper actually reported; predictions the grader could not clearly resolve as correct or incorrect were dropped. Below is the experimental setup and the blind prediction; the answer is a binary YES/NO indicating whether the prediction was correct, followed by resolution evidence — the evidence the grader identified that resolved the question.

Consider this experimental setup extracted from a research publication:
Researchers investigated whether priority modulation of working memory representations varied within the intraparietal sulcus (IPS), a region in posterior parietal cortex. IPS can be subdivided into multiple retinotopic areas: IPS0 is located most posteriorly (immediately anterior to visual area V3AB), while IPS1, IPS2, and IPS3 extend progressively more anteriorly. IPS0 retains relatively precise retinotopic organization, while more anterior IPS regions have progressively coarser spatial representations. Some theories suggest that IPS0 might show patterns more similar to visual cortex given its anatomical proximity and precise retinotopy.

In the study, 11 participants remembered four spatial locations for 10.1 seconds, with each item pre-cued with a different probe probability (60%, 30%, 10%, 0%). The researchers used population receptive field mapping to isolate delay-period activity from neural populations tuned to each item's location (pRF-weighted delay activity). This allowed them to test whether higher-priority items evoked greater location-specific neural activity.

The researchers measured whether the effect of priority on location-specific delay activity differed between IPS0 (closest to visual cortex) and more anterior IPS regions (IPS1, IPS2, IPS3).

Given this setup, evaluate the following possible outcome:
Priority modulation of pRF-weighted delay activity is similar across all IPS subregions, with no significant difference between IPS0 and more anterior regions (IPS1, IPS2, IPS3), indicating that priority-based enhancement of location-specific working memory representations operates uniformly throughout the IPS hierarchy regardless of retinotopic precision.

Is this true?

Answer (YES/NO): NO